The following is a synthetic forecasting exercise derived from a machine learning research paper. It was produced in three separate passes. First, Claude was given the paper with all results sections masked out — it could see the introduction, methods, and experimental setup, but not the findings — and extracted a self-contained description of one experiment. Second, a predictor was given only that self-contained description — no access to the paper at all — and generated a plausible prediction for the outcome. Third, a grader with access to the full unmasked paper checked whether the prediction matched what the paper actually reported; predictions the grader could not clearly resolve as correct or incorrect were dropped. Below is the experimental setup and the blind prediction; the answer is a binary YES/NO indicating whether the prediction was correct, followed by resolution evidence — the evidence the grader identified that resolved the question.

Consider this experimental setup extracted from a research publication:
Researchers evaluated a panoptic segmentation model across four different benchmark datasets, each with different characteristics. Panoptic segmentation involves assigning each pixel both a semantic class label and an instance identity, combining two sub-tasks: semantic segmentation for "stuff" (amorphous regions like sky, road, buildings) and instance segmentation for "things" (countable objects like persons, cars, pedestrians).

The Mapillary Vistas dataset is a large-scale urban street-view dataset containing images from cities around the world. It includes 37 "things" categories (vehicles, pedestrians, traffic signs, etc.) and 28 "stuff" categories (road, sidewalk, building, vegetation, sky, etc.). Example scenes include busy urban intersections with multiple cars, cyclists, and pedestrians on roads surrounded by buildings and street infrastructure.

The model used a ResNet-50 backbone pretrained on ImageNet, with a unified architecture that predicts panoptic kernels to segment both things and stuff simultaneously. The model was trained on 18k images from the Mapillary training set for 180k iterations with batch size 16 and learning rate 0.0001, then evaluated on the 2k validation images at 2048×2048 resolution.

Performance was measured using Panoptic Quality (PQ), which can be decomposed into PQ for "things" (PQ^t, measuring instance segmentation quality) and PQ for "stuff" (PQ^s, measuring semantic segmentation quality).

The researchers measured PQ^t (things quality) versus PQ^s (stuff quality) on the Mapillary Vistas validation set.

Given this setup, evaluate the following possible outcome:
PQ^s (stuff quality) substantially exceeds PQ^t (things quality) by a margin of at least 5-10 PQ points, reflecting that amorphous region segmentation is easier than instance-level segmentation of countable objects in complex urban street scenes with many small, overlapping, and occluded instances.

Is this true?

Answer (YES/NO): YES